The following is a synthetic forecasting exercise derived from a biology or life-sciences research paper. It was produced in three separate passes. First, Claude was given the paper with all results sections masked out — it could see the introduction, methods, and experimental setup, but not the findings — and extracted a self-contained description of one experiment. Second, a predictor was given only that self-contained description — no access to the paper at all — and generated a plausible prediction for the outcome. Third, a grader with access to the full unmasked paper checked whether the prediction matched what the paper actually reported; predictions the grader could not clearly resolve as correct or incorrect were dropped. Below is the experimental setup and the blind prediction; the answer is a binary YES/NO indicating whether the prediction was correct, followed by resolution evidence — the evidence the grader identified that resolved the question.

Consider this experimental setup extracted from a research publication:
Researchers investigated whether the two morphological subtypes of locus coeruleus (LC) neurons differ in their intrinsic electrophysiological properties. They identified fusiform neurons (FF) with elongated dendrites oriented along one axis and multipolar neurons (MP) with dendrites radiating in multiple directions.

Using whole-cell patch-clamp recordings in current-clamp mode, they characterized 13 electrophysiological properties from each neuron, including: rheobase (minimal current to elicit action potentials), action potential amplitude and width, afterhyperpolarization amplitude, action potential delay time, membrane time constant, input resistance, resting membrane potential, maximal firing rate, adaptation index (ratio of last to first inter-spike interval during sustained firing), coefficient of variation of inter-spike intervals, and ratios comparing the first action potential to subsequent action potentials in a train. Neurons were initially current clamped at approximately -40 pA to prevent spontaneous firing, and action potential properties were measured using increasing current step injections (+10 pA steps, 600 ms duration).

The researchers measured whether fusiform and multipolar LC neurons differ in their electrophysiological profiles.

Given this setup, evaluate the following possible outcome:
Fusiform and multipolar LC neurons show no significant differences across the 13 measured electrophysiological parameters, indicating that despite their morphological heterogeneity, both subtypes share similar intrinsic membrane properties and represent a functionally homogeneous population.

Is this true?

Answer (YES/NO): NO